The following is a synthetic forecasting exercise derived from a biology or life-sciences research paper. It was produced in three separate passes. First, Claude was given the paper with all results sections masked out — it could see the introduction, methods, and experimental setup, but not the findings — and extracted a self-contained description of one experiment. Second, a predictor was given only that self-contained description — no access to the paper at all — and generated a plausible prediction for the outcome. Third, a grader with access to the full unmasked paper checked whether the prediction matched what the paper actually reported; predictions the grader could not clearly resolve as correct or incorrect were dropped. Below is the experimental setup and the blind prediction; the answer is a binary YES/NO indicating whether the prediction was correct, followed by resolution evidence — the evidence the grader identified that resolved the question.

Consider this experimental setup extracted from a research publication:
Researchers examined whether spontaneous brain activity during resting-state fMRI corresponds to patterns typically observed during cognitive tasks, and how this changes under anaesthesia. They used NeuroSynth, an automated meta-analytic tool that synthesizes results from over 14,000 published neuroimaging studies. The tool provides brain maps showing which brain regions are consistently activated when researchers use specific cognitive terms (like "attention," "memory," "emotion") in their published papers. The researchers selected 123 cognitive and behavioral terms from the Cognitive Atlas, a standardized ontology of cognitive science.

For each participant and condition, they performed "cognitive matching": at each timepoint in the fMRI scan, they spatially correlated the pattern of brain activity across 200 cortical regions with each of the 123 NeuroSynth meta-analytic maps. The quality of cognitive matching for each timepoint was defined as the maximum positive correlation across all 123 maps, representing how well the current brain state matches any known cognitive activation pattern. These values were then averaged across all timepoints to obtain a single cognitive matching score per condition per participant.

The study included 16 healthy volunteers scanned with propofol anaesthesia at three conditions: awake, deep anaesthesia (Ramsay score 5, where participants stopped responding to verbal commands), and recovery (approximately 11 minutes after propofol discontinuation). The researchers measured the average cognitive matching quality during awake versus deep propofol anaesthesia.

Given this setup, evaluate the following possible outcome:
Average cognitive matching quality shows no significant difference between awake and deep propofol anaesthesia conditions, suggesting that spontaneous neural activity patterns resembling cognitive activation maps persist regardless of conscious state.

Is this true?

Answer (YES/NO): YES